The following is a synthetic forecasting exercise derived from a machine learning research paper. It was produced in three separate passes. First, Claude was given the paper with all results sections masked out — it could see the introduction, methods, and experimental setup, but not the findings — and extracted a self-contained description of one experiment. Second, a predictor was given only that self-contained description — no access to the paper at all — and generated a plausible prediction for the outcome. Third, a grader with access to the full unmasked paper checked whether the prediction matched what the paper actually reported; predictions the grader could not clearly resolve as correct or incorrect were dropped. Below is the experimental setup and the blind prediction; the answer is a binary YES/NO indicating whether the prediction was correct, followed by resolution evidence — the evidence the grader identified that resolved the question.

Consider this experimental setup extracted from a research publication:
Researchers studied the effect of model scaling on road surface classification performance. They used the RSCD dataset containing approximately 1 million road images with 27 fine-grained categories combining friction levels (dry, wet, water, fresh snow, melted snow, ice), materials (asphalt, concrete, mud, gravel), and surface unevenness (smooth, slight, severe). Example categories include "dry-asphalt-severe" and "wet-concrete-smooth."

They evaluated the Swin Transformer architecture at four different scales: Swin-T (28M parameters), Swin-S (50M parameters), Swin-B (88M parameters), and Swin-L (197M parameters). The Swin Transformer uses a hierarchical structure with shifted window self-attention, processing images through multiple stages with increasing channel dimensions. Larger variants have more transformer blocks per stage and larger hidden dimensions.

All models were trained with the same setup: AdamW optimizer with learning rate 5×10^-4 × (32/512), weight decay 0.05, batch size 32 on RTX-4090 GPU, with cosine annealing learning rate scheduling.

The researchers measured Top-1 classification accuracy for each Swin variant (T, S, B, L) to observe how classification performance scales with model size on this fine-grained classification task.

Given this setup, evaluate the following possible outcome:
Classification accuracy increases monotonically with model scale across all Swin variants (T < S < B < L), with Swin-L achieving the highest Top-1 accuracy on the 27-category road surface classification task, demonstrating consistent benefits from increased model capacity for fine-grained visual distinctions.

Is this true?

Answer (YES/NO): NO